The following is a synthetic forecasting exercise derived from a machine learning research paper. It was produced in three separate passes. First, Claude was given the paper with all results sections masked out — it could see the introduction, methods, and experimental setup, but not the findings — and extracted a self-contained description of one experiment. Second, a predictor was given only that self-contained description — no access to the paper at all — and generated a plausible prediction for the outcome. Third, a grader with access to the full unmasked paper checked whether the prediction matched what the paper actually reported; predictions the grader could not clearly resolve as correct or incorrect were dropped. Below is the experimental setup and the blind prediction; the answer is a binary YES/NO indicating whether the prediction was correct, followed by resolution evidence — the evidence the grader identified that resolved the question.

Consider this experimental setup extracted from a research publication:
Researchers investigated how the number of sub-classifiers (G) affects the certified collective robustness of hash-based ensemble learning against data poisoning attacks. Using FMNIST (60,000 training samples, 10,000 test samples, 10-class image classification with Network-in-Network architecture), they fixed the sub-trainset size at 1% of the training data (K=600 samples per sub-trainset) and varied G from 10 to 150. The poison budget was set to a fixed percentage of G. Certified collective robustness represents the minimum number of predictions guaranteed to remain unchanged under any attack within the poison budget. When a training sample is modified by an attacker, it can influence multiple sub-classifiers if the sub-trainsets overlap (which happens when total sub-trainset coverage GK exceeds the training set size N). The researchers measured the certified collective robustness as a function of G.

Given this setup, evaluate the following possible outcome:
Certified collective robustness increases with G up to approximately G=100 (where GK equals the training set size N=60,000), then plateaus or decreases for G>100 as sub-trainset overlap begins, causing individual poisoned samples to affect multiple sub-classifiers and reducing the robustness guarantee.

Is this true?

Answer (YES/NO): YES